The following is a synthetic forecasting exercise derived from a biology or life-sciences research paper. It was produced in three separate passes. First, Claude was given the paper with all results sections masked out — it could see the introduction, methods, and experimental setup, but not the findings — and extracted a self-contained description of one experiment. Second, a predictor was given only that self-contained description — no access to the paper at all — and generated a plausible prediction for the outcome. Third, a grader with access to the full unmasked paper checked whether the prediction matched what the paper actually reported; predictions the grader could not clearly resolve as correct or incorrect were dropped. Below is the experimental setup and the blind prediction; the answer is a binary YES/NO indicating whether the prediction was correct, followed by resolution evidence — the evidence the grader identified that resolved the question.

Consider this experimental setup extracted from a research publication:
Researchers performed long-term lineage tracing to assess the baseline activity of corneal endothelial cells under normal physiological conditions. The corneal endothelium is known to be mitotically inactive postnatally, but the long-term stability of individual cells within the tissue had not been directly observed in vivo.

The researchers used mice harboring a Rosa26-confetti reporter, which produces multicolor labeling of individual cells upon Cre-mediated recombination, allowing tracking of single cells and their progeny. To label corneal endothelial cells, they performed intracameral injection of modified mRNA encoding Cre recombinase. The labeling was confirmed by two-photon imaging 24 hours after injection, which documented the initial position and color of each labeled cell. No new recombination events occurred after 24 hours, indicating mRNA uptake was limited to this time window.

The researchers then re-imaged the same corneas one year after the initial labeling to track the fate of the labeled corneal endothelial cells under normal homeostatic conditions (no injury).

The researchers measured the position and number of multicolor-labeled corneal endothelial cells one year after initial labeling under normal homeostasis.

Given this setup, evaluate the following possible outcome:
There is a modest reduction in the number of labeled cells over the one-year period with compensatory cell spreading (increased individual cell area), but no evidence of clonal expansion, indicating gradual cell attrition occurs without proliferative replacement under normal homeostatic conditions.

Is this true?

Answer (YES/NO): NO